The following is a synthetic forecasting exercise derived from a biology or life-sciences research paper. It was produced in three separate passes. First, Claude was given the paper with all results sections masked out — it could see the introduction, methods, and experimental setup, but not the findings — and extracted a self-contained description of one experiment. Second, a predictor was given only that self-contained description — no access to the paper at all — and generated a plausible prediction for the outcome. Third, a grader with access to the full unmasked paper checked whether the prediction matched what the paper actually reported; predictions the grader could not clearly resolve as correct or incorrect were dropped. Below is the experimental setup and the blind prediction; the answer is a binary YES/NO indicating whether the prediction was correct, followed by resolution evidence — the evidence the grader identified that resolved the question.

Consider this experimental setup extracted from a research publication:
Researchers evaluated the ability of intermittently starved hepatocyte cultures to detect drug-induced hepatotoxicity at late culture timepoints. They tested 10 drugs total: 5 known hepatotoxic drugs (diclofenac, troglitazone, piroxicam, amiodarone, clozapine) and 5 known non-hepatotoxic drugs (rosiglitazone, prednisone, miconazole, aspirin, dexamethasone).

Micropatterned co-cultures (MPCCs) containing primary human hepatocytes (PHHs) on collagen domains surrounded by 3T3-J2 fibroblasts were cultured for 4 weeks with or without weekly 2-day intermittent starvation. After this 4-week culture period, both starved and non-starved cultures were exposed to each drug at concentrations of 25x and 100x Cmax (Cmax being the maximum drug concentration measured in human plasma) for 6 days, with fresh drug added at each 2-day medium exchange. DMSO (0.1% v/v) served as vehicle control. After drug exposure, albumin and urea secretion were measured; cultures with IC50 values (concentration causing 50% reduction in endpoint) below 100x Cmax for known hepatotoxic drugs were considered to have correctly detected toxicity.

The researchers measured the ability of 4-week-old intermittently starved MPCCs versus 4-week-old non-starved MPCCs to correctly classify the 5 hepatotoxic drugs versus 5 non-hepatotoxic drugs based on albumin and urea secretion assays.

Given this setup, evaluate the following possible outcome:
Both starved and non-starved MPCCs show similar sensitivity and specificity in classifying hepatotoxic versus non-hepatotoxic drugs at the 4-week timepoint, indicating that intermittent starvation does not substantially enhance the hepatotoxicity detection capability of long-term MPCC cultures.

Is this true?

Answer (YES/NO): NO